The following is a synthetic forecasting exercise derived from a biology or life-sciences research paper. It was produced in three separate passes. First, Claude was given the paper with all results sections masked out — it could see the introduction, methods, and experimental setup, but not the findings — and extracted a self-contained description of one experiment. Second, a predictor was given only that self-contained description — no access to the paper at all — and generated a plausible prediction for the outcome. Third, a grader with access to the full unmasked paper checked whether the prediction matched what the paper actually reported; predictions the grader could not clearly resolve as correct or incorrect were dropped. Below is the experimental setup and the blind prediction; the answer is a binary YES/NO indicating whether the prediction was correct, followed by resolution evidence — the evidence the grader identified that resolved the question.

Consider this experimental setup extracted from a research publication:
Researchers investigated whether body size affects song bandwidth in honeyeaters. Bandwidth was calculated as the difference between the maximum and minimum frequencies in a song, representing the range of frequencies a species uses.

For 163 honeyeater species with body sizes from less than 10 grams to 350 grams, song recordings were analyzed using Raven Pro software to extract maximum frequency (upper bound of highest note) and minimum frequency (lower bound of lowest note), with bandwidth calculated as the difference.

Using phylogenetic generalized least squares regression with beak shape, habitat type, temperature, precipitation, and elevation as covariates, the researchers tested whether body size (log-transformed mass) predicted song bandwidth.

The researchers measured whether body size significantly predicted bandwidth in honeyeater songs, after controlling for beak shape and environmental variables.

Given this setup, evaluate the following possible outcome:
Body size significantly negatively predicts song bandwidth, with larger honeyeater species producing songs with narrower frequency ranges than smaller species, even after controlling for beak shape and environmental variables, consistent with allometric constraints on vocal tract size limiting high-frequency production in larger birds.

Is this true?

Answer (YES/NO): NO